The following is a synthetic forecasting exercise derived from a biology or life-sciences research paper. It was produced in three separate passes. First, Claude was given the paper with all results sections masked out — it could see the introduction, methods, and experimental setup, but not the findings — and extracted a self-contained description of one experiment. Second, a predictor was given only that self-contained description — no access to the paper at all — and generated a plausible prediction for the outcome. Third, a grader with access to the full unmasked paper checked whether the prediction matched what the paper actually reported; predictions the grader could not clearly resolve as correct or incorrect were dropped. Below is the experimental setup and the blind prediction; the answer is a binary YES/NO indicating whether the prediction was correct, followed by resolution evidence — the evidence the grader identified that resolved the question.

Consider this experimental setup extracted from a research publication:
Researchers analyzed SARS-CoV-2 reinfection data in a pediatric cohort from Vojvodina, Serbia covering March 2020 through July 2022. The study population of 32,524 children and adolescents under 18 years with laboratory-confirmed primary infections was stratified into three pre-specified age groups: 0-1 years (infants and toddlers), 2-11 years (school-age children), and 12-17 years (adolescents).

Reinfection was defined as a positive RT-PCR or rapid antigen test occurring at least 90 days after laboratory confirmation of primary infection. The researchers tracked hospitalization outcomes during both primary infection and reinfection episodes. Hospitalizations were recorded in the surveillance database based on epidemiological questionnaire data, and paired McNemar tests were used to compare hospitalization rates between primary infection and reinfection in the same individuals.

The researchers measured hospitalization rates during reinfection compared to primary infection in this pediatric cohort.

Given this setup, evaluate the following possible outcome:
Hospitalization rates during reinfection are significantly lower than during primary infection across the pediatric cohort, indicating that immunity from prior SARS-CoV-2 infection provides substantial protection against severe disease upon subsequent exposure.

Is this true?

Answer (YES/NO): YES